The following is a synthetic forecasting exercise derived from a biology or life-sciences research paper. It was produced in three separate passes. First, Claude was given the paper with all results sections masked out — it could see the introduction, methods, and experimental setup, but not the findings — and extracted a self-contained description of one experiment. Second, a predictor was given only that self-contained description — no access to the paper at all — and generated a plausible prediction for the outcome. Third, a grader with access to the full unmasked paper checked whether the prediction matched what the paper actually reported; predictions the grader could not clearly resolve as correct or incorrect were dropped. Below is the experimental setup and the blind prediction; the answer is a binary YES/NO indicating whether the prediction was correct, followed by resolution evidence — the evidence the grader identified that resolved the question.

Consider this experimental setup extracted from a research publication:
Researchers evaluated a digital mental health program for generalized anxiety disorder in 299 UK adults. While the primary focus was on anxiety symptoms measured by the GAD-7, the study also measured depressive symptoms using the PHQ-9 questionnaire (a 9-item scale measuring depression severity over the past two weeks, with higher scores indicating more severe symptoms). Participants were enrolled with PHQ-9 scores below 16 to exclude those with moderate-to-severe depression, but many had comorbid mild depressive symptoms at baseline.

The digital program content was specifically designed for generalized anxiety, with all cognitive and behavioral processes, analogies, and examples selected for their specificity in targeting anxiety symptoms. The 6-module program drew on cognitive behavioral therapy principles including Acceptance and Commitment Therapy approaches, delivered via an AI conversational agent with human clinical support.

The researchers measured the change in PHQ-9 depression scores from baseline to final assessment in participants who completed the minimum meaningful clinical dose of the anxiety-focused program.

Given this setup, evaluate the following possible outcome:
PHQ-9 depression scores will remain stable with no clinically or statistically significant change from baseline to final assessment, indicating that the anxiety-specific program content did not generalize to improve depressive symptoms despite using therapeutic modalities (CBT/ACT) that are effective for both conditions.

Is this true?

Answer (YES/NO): NO